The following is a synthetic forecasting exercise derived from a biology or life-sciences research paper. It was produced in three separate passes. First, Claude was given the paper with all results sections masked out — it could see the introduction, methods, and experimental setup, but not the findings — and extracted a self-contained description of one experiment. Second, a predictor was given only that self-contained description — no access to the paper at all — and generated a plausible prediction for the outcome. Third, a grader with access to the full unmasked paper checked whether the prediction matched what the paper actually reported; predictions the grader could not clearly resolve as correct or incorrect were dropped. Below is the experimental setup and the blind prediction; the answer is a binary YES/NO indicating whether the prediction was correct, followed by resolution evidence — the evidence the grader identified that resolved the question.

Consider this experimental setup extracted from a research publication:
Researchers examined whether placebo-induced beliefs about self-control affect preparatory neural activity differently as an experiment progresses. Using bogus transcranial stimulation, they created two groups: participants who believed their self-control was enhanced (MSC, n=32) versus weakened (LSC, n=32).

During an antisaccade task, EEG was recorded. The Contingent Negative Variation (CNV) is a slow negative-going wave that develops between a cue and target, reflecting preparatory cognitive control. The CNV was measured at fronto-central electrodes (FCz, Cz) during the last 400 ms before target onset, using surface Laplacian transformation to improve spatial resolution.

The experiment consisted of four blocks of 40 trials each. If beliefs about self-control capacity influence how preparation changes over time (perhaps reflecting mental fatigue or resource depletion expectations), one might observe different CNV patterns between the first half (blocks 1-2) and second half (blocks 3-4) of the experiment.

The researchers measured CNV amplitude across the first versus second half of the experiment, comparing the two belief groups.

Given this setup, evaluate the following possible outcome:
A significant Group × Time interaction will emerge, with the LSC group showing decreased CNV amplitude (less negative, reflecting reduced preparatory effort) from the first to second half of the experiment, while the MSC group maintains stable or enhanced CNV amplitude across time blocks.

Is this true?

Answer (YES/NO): NO